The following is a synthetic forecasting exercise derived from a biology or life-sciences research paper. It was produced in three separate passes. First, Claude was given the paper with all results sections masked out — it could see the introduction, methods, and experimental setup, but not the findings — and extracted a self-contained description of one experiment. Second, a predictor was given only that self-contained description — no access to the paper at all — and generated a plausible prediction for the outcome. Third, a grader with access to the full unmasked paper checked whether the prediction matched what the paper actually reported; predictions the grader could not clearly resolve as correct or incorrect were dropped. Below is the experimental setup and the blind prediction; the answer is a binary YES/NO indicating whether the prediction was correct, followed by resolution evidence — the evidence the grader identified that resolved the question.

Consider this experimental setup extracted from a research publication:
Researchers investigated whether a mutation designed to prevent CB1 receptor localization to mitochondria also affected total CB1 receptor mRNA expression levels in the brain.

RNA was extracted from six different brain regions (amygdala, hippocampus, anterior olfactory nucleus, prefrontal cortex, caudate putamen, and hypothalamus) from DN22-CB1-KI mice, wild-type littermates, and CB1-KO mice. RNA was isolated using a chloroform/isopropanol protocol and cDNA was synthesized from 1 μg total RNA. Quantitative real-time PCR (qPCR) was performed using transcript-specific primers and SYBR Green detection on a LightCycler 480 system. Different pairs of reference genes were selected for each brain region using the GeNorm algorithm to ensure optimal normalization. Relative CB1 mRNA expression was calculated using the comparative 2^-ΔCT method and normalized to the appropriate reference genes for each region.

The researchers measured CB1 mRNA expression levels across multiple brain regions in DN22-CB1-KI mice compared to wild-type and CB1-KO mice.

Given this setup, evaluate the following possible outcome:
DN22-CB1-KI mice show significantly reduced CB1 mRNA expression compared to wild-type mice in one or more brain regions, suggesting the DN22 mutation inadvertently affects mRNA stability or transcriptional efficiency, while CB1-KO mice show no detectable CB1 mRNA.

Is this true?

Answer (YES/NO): NO